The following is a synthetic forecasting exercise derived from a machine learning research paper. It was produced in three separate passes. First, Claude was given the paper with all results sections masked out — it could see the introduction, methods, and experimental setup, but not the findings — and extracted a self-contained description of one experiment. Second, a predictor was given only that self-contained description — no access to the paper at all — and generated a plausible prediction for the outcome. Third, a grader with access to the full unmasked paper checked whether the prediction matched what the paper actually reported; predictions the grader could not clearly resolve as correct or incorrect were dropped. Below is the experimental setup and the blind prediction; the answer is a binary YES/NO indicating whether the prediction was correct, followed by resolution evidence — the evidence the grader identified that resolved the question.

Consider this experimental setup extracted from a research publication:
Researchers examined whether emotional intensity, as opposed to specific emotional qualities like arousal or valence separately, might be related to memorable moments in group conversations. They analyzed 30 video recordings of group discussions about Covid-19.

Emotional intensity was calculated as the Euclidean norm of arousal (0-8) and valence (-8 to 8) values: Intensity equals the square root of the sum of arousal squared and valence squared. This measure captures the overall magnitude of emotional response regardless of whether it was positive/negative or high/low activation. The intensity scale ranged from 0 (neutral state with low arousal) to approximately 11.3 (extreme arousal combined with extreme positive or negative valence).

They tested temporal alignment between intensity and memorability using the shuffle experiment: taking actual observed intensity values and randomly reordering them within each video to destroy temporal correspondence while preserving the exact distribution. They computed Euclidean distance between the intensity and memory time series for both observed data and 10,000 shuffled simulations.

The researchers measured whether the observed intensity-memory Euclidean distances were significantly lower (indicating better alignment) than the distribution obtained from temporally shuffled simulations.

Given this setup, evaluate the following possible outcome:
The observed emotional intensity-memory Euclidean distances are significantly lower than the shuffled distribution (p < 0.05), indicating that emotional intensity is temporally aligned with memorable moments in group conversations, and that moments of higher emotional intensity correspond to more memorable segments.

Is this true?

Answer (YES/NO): NO